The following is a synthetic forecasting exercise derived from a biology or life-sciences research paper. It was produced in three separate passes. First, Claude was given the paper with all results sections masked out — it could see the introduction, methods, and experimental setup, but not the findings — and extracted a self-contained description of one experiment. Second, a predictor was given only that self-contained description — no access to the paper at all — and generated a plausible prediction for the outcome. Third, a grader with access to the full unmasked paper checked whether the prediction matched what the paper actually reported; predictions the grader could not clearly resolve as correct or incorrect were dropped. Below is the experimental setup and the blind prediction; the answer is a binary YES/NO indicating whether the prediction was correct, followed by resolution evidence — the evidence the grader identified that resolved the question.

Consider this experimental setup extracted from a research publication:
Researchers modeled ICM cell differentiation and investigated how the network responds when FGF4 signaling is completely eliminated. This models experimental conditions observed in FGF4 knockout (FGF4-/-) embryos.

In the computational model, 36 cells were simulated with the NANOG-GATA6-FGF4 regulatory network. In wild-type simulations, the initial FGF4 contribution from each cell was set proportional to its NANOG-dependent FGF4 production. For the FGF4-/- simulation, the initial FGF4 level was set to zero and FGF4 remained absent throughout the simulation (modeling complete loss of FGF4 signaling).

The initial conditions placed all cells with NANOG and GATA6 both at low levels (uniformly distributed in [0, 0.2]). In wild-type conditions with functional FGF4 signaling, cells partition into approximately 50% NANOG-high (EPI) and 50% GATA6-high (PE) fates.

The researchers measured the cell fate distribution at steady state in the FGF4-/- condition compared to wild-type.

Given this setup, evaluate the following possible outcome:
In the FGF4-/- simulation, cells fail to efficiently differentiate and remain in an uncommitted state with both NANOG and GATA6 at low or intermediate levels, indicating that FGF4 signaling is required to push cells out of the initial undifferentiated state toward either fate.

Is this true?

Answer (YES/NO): NO